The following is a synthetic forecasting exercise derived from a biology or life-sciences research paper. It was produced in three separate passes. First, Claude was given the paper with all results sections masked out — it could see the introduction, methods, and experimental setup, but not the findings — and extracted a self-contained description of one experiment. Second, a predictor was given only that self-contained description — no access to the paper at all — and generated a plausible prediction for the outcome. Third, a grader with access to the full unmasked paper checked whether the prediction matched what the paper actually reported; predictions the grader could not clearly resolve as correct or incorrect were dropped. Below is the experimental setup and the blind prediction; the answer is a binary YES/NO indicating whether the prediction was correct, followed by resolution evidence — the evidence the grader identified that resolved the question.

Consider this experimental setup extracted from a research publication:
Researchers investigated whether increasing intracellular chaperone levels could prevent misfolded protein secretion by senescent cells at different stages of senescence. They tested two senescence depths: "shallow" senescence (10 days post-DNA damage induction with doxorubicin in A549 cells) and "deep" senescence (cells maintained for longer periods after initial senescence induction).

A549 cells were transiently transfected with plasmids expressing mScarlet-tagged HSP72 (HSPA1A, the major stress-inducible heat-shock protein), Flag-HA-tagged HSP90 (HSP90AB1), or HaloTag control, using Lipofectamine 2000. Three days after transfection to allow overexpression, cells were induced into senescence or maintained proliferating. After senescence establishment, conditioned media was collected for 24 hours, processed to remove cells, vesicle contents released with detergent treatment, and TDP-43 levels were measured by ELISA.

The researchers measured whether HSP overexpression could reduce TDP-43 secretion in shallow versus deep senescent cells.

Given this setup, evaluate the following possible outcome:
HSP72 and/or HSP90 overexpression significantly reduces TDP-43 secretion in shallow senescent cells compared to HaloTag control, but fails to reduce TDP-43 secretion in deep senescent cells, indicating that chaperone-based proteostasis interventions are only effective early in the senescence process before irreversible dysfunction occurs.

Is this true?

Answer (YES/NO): YES